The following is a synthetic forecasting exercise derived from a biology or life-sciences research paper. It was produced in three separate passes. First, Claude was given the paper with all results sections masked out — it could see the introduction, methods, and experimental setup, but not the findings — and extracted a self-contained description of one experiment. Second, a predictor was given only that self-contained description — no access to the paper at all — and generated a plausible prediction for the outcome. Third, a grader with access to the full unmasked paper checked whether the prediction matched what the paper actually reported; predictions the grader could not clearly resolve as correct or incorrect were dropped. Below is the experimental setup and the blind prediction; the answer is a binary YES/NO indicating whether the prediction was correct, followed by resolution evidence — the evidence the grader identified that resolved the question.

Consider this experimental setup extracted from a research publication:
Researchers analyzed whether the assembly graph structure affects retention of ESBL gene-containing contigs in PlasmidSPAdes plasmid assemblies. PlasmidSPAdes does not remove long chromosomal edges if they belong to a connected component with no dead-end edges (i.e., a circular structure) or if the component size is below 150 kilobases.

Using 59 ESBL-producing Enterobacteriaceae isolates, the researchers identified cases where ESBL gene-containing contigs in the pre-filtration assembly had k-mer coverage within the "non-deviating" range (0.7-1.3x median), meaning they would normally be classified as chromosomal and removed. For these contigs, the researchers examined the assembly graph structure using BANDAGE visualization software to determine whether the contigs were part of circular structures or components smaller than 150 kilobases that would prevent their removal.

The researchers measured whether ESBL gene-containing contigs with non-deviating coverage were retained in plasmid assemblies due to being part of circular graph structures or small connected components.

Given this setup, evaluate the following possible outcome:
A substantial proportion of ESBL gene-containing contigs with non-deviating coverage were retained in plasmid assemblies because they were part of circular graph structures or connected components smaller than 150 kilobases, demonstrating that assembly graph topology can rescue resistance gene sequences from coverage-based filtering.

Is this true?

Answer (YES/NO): NO